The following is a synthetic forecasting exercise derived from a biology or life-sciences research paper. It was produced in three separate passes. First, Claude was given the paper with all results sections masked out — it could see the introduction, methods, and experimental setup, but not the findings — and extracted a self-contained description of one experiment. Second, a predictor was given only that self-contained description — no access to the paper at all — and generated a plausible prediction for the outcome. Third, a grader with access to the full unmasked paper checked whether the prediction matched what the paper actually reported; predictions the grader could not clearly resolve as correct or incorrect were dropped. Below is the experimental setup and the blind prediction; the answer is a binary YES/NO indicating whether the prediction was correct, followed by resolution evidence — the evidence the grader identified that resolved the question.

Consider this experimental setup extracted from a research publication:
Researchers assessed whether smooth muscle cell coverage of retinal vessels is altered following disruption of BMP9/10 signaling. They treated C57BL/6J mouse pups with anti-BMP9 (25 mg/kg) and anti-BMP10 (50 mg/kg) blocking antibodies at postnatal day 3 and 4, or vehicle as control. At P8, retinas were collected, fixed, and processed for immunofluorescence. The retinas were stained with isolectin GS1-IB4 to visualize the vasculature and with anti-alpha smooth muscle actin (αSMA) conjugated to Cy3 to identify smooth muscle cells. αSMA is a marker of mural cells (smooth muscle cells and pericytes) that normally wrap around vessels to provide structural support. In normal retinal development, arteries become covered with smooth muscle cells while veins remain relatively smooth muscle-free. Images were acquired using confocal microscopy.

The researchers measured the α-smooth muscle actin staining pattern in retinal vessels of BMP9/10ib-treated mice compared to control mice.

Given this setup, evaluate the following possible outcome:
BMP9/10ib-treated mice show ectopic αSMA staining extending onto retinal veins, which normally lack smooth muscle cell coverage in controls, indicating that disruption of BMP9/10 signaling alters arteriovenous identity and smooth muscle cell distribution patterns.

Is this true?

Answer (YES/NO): YES